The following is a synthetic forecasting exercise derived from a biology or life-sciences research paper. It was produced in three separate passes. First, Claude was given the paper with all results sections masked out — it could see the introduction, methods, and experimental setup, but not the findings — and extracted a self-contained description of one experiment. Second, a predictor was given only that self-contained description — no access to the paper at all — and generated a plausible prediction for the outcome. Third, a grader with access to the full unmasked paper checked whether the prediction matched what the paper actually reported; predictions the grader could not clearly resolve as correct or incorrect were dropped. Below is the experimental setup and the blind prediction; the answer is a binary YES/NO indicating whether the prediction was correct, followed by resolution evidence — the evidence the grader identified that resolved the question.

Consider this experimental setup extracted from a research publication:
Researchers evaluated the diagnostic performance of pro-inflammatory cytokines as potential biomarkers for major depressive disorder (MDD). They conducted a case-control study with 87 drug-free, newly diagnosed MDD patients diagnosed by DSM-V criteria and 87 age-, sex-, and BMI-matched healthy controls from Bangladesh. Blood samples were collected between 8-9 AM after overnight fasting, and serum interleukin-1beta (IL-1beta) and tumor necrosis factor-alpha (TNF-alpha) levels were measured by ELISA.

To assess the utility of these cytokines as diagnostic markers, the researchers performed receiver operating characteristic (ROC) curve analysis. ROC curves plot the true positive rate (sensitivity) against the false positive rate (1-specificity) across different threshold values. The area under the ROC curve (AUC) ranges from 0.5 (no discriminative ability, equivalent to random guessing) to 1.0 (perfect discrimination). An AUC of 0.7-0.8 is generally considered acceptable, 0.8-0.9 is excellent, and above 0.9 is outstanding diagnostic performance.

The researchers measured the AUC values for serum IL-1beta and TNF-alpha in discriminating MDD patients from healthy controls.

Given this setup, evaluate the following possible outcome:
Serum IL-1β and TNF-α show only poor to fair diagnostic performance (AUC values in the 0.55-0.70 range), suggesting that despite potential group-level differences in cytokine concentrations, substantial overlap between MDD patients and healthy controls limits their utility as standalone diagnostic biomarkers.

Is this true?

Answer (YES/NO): NO